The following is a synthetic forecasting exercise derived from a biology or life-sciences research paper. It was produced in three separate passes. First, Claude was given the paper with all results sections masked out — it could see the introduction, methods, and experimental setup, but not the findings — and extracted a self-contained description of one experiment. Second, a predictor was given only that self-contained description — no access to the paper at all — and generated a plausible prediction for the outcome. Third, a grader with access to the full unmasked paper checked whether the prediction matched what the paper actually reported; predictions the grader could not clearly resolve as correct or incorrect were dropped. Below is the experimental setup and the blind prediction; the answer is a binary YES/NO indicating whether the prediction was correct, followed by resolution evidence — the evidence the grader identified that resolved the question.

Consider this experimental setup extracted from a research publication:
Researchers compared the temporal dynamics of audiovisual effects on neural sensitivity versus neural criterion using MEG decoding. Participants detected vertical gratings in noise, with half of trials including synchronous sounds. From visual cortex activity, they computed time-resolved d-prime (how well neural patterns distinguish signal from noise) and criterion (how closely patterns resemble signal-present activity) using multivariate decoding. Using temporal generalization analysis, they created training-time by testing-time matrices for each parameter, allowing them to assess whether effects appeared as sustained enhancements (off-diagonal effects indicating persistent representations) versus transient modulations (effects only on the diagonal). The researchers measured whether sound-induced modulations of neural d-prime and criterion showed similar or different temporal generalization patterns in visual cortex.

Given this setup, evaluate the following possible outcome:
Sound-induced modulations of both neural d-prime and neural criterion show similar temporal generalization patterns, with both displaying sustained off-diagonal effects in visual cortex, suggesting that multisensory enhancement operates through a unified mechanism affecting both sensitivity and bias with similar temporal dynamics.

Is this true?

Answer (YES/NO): NO